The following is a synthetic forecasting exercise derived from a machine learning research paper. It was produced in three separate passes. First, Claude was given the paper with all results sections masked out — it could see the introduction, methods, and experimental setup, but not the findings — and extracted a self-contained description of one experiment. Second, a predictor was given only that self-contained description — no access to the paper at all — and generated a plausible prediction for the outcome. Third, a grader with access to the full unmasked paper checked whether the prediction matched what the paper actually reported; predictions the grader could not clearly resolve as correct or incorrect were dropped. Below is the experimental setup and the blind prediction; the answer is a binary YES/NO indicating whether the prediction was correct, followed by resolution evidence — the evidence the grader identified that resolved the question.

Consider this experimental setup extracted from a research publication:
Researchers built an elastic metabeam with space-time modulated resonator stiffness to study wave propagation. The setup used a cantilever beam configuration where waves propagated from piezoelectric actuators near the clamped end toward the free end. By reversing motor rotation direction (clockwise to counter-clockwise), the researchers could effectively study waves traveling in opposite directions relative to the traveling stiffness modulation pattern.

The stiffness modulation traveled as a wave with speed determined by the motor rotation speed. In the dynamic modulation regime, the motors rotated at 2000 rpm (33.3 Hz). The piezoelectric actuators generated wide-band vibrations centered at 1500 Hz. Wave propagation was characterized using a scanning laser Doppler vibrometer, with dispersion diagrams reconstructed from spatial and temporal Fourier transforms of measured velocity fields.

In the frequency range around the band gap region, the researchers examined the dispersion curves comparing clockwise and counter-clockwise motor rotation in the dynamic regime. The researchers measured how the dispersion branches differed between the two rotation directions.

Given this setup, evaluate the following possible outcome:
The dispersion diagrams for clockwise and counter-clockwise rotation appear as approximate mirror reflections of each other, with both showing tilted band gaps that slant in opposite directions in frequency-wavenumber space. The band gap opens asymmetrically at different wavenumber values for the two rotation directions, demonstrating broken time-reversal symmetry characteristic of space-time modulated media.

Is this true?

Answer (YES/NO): NO